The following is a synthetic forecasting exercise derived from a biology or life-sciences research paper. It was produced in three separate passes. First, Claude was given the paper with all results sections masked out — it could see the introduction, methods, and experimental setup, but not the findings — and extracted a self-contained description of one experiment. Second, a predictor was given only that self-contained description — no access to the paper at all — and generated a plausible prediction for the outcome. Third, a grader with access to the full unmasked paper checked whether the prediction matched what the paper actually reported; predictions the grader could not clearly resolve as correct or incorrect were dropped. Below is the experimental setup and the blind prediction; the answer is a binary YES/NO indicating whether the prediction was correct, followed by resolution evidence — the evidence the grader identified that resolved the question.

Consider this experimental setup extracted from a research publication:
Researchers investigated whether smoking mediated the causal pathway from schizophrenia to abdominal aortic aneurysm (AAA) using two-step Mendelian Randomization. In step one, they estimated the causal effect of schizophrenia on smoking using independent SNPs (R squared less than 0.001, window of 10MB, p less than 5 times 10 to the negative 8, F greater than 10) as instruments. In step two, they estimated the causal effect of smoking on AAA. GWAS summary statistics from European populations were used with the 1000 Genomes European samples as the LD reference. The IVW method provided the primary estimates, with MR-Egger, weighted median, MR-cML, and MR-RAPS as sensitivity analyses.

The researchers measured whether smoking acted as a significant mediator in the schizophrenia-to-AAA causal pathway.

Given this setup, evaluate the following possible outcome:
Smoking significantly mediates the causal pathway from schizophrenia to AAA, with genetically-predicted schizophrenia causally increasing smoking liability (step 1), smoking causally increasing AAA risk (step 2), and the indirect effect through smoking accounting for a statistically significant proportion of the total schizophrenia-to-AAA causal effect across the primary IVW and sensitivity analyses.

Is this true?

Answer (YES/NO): YES